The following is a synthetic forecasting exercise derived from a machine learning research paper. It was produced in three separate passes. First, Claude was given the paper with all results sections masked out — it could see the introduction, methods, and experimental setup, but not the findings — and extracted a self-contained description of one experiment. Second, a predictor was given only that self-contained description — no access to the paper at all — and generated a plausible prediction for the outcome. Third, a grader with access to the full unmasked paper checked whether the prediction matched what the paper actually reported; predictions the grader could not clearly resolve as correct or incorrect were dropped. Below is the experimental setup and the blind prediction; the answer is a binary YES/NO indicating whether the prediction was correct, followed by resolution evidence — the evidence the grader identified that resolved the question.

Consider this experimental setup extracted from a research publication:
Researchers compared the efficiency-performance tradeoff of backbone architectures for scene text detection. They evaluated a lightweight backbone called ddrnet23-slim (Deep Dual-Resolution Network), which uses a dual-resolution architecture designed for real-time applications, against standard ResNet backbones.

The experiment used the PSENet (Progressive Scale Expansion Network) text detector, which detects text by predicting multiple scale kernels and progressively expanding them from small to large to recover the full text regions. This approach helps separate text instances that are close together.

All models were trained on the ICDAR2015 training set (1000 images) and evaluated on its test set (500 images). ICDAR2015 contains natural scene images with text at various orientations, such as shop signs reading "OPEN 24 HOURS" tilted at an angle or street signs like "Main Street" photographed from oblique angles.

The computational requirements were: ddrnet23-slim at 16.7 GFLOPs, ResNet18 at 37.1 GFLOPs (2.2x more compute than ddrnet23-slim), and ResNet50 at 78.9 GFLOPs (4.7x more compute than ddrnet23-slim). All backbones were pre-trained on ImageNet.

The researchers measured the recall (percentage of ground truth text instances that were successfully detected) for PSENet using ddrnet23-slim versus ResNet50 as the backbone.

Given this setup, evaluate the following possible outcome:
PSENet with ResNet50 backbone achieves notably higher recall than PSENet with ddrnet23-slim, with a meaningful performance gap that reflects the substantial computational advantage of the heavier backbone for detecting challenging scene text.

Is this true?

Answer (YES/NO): NO